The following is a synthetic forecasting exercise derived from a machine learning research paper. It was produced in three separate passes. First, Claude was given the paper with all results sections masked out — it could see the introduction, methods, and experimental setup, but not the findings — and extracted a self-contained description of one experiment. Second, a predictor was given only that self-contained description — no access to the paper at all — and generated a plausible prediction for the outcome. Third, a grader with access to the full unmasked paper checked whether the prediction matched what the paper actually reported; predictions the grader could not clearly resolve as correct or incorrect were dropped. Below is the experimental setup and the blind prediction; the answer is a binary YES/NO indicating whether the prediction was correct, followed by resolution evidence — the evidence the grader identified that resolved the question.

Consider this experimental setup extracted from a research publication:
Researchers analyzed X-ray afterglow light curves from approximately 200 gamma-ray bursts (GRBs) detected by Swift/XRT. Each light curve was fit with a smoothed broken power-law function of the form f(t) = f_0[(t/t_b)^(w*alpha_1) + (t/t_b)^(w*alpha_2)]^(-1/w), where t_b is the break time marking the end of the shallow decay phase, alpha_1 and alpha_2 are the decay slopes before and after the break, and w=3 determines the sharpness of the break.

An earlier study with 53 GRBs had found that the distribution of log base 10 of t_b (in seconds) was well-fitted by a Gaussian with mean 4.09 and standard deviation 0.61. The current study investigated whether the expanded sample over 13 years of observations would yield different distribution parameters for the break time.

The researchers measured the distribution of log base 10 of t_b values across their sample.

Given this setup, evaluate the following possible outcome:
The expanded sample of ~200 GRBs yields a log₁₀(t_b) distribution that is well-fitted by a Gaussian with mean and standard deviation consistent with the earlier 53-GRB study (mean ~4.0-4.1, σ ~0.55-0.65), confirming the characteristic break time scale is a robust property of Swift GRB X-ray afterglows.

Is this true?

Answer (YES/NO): NO